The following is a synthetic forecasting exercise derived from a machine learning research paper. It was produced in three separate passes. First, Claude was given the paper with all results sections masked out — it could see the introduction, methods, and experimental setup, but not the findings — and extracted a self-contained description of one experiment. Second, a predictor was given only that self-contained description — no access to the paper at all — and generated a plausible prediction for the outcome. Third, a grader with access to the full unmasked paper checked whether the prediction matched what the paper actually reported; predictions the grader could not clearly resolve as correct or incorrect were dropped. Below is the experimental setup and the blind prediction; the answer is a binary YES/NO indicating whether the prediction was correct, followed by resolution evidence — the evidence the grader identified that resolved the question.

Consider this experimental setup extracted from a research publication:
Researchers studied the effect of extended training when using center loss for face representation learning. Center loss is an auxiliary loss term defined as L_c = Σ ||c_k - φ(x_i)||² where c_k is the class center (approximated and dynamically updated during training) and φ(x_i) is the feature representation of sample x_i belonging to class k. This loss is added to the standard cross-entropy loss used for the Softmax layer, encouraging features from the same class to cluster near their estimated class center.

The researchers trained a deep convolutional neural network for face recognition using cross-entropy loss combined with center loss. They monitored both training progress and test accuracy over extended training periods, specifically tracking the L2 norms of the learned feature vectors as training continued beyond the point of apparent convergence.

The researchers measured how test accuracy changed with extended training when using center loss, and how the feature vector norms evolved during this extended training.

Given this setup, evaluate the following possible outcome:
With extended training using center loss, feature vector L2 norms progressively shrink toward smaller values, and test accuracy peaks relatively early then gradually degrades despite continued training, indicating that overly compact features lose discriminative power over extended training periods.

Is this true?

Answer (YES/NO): YES